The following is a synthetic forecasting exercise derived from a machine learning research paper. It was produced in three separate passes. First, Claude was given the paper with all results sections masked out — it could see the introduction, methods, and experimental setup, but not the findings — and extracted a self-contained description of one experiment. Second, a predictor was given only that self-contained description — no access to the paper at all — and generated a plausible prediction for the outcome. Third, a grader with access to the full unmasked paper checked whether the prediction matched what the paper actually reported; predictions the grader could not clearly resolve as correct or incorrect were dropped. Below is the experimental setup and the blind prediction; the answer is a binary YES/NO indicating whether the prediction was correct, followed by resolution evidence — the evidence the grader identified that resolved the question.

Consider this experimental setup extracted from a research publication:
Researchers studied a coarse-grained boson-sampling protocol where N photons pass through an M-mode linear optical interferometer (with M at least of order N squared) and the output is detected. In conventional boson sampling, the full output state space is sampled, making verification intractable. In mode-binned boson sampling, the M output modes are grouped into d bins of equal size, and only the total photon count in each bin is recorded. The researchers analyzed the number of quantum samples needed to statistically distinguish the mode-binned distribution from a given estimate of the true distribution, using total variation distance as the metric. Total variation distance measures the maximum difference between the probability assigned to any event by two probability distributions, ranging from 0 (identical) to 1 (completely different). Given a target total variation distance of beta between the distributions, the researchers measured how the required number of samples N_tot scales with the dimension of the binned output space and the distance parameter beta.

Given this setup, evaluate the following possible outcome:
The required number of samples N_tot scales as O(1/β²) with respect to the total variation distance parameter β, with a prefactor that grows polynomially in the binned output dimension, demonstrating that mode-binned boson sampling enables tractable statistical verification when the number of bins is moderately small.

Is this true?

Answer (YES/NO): YES